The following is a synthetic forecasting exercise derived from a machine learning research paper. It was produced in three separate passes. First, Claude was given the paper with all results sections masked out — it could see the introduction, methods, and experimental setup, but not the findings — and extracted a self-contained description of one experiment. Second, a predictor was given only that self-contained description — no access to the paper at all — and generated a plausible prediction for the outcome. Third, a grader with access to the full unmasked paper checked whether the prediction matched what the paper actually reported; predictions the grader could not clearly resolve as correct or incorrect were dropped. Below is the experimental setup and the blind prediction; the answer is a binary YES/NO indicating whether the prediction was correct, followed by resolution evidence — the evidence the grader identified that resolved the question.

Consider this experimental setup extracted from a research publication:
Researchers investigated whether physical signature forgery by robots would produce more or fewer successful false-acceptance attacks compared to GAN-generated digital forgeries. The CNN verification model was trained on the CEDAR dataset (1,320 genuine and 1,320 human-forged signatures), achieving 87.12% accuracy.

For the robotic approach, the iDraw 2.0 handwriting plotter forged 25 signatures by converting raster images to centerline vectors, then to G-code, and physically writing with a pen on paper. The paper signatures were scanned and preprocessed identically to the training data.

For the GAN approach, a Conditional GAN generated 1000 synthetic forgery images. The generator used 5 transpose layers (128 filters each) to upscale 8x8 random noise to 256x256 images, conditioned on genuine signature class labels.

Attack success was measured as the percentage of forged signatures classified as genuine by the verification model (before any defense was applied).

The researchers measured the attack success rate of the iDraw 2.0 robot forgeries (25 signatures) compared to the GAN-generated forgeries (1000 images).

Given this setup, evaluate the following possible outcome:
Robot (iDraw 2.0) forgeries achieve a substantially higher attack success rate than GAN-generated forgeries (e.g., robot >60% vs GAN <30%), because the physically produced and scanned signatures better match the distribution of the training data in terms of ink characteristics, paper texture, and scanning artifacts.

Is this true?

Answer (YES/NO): NO